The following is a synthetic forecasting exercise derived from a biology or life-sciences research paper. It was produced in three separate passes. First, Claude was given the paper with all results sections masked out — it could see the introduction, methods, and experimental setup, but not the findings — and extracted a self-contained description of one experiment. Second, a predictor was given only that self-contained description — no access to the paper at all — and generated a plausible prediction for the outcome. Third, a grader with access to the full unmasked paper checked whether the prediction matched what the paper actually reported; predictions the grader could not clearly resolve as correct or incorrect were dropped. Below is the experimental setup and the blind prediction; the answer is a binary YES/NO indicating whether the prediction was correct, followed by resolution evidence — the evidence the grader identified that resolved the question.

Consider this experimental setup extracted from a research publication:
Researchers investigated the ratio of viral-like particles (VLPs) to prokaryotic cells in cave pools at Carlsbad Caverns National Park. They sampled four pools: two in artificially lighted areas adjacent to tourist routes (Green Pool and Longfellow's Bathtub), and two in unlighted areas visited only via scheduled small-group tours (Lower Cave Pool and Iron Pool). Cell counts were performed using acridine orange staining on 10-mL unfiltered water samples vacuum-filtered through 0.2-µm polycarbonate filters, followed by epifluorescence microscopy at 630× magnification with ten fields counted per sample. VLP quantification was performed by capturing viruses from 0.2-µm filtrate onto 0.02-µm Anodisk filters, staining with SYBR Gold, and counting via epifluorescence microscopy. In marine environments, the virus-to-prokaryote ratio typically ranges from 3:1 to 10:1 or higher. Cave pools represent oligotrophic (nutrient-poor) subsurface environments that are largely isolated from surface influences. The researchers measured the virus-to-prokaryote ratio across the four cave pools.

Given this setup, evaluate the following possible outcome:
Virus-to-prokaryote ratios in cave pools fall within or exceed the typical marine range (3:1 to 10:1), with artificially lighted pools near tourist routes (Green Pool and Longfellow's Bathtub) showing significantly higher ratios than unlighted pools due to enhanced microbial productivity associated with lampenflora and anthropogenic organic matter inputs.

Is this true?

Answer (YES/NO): NO